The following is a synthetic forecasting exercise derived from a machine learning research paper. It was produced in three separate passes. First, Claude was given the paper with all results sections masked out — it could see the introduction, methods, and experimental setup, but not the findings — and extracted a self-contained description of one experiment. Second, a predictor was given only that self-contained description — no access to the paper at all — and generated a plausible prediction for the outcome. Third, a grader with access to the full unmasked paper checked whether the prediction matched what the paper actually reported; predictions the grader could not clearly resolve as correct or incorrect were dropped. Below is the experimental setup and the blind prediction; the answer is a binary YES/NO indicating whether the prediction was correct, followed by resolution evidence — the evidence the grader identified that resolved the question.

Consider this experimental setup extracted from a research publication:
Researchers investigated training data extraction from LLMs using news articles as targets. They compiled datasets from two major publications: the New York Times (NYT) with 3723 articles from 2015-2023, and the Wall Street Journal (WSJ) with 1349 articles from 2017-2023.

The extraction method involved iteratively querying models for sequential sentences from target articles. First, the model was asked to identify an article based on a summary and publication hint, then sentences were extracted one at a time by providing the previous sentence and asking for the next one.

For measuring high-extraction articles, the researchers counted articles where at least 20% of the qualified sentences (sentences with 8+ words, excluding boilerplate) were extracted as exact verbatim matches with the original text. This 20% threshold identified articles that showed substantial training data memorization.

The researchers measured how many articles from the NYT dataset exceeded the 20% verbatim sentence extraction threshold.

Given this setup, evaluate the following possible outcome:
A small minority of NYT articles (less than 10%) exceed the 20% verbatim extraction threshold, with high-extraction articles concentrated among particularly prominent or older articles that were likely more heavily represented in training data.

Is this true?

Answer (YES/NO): NO